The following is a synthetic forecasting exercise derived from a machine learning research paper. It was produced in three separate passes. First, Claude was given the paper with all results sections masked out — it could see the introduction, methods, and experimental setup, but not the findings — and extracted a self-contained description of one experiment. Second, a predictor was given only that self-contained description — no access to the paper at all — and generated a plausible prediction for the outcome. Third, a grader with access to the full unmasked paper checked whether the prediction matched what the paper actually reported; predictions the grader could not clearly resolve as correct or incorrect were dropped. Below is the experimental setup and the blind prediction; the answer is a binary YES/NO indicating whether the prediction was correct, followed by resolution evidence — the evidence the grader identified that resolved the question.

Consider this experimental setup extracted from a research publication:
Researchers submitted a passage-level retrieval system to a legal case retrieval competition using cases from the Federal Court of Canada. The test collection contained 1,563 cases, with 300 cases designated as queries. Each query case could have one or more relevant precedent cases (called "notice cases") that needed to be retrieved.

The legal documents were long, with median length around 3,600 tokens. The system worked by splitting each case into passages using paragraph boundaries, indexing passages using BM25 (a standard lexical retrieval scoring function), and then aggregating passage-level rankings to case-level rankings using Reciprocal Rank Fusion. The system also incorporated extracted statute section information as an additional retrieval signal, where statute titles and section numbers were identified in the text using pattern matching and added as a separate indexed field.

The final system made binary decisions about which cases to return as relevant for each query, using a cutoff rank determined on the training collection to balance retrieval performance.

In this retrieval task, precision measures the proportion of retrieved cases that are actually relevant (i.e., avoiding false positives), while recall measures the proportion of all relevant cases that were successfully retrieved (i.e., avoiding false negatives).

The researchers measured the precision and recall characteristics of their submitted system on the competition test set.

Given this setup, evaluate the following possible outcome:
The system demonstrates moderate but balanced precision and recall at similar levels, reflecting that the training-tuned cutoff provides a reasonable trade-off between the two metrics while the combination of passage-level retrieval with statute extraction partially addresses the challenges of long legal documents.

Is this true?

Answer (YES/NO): NO